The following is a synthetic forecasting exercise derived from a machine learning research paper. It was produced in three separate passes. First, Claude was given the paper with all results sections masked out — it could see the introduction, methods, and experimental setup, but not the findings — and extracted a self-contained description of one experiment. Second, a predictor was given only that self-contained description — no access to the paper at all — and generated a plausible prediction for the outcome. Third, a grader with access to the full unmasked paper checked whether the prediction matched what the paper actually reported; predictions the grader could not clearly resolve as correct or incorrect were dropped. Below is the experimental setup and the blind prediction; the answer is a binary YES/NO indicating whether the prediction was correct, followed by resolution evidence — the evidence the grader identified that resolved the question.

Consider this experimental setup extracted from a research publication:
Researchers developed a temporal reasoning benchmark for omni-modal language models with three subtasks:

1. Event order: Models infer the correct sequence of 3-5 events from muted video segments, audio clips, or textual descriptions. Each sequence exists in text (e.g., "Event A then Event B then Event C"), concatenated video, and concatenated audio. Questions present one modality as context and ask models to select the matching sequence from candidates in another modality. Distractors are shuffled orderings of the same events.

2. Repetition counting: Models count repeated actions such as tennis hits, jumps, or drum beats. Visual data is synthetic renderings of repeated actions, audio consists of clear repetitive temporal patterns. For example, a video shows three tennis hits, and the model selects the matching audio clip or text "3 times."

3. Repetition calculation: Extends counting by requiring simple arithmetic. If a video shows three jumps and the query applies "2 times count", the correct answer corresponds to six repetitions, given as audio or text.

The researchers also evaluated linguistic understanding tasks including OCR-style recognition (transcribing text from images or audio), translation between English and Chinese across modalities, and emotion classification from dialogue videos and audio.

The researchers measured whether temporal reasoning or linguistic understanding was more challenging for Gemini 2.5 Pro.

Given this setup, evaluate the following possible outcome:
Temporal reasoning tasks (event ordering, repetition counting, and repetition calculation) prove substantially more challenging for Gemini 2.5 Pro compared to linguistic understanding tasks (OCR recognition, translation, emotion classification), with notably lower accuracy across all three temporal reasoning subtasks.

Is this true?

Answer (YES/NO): NO